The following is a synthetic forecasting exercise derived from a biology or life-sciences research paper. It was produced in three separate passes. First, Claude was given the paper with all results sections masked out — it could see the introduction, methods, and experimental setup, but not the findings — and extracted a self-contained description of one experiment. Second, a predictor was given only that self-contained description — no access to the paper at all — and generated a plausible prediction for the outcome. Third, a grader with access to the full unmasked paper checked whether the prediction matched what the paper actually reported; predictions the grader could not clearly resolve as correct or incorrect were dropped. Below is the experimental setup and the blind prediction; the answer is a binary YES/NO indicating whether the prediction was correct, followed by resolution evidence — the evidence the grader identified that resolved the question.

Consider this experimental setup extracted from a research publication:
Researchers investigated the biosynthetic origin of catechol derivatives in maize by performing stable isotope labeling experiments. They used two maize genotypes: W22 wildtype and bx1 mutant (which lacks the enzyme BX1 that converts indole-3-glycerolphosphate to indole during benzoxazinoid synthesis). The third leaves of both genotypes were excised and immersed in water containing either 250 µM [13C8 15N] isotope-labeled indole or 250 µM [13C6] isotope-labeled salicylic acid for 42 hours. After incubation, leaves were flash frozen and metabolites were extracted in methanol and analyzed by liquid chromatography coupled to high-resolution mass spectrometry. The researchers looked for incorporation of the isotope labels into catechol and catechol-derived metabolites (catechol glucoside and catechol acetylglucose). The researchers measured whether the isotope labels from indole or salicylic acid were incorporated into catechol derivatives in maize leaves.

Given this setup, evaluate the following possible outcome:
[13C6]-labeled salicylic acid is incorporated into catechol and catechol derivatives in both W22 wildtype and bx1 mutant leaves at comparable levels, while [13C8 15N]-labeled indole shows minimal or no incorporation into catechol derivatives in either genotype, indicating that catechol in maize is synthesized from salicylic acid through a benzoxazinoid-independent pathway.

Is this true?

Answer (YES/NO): YES